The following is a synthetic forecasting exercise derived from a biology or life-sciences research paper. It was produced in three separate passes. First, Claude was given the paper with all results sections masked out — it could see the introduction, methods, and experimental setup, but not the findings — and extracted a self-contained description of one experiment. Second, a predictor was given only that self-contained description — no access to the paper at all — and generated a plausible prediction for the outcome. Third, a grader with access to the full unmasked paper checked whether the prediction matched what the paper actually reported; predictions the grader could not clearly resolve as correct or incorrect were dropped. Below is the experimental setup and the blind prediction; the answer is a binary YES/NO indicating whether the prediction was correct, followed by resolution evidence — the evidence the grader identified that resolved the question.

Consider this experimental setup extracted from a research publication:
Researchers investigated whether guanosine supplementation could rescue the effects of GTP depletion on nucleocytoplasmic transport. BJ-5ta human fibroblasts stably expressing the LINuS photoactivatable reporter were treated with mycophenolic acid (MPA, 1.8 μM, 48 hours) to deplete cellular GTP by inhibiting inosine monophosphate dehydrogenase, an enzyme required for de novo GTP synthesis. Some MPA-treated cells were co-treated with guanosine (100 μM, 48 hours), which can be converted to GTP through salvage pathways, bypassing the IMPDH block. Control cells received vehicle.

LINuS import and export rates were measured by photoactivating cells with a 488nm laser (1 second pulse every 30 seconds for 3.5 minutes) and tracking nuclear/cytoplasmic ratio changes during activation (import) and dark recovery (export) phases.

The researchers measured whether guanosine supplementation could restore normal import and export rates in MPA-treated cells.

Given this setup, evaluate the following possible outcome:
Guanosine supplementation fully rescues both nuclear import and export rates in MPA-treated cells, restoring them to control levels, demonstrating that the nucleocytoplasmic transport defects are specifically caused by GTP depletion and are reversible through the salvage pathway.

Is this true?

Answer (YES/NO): YES